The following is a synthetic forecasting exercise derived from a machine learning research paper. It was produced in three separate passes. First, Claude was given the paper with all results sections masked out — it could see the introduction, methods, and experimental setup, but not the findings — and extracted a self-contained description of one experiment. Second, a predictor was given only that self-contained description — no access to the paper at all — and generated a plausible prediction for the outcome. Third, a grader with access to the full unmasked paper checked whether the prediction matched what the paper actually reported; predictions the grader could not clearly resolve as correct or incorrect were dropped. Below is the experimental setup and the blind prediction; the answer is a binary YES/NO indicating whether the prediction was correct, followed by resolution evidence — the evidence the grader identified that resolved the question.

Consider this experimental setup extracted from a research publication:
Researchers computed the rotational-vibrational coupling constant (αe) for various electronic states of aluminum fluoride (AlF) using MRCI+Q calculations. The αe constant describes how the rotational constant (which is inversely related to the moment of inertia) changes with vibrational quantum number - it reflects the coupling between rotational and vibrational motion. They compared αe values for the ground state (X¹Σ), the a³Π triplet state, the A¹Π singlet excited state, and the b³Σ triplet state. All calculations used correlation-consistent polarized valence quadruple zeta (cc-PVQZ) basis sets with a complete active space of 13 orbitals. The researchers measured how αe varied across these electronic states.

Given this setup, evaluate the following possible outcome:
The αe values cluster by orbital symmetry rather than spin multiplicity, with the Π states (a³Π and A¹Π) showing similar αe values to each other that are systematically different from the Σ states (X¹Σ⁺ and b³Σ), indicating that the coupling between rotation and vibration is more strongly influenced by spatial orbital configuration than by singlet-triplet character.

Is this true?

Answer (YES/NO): NO